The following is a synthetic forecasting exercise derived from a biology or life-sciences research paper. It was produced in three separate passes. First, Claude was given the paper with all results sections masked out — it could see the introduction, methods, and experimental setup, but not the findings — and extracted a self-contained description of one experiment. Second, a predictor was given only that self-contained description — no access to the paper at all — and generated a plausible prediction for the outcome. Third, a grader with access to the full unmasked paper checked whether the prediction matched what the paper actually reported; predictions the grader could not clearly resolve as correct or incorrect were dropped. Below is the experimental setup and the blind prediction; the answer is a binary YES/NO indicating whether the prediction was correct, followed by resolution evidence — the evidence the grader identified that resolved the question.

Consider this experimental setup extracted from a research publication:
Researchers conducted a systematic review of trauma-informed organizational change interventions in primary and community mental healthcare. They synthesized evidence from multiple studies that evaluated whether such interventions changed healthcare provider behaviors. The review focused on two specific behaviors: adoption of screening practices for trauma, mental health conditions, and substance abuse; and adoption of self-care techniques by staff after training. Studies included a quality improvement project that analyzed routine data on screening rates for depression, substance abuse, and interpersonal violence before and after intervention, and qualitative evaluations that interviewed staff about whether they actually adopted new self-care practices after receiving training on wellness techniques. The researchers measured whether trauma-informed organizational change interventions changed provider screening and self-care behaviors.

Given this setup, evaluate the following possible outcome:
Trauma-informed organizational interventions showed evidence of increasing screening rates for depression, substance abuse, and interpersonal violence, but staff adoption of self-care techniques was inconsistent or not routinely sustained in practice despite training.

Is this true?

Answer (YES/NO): YES